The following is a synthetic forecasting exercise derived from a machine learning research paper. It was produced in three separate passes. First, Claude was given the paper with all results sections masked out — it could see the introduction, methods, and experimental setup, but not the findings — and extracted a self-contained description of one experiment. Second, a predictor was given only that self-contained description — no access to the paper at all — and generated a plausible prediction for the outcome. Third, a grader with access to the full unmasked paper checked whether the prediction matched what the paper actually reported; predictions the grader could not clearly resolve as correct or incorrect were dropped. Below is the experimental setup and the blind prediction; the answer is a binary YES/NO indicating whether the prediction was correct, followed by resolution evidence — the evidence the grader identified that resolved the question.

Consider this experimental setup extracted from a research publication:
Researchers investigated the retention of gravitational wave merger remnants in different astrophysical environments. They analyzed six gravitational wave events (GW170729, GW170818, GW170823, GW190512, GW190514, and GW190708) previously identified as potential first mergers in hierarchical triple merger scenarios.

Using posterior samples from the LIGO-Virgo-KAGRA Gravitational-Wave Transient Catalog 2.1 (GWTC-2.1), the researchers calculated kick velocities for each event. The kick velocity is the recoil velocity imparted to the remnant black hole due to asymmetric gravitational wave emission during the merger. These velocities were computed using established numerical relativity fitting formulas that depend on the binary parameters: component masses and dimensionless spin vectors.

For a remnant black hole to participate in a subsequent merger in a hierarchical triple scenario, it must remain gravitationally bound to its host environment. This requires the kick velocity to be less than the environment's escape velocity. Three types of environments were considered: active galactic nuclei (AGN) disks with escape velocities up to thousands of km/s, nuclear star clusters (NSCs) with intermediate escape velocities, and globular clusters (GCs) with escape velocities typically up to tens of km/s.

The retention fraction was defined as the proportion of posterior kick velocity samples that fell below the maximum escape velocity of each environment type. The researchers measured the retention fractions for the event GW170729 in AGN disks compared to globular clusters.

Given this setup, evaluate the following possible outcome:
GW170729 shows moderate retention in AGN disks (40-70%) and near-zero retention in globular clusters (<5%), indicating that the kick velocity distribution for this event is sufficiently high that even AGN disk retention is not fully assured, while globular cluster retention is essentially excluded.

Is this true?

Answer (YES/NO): YES